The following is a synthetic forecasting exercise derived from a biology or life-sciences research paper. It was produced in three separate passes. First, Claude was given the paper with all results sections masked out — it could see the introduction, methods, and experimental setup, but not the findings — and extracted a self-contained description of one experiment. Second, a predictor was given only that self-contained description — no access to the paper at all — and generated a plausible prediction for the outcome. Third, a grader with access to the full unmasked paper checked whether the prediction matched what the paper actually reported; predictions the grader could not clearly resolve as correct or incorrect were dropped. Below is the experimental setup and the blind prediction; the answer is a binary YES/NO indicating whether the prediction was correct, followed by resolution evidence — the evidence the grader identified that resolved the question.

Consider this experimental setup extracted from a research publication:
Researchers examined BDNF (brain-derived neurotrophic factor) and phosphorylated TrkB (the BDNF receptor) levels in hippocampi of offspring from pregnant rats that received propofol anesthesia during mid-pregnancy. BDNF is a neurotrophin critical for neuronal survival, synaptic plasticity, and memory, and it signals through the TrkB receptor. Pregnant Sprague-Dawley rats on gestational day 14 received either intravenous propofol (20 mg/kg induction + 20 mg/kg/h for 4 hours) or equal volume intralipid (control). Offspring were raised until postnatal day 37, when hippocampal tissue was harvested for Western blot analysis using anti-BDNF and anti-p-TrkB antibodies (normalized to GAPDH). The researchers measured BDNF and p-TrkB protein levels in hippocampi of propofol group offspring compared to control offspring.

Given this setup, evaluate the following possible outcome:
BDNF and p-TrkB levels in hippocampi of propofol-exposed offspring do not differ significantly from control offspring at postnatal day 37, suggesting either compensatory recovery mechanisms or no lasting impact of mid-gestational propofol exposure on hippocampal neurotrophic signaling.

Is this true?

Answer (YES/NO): NO